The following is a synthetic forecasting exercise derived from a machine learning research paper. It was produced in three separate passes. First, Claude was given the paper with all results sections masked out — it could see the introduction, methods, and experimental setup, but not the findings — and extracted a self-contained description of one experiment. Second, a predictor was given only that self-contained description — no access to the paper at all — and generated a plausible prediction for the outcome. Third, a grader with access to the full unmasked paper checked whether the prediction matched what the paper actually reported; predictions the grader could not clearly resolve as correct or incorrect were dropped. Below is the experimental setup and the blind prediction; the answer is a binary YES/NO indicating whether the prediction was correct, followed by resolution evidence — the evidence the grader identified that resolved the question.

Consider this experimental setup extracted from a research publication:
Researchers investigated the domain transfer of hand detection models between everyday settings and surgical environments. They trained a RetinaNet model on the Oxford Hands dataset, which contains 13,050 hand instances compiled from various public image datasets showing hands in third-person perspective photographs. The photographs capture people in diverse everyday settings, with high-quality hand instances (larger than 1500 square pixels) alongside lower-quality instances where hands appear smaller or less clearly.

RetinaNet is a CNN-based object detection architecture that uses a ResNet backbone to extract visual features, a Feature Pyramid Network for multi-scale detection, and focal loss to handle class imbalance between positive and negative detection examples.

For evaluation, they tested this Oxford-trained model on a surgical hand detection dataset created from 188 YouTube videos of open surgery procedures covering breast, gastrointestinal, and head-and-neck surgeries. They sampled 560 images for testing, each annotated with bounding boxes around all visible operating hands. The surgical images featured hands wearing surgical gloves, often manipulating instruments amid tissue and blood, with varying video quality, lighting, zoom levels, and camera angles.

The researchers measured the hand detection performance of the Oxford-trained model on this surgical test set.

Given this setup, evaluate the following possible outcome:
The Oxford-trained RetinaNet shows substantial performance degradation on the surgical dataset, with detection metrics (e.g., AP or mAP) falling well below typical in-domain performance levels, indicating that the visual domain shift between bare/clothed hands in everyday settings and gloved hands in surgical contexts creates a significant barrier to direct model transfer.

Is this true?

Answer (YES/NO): YES